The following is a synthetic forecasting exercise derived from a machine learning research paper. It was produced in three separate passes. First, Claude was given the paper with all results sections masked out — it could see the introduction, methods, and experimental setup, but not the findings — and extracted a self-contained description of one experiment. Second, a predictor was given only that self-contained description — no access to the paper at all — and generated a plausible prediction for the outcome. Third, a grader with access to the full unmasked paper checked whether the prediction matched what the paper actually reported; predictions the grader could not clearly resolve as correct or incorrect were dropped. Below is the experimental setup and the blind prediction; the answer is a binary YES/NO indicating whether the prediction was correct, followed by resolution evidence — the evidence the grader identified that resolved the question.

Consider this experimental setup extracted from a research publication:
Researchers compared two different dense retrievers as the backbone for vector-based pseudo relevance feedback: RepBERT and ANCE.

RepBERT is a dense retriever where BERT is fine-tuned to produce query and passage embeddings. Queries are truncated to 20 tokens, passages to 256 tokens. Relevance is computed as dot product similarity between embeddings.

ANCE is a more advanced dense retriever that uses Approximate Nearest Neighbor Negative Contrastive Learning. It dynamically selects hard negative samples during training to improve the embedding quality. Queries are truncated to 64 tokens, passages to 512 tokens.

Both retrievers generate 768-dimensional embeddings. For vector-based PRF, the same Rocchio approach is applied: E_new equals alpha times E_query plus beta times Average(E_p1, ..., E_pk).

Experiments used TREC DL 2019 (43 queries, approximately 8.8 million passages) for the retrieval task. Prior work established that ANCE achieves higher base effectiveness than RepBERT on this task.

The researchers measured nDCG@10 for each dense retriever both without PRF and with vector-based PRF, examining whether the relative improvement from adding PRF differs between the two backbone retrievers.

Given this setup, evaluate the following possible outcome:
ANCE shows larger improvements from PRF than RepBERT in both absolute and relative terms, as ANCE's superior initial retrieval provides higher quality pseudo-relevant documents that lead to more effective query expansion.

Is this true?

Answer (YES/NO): YES